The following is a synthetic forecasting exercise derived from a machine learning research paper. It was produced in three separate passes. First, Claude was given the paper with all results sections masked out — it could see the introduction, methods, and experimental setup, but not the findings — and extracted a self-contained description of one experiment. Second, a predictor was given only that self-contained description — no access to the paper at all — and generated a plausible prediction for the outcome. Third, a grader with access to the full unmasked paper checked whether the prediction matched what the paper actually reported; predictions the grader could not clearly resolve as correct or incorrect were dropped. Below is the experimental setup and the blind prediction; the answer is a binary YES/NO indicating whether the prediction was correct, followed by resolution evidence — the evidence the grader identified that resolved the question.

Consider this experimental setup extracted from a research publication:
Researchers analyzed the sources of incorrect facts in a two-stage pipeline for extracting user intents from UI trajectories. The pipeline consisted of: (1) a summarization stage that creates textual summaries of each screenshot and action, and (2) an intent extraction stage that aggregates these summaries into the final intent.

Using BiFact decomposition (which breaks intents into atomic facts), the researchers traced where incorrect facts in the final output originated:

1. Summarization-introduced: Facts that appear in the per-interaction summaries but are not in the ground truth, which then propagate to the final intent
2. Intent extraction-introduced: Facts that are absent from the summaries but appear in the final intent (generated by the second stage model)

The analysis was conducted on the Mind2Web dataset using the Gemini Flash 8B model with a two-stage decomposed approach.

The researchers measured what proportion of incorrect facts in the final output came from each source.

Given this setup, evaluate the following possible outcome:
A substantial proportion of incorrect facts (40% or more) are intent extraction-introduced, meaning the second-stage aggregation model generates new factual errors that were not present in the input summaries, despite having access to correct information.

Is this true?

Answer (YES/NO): NO